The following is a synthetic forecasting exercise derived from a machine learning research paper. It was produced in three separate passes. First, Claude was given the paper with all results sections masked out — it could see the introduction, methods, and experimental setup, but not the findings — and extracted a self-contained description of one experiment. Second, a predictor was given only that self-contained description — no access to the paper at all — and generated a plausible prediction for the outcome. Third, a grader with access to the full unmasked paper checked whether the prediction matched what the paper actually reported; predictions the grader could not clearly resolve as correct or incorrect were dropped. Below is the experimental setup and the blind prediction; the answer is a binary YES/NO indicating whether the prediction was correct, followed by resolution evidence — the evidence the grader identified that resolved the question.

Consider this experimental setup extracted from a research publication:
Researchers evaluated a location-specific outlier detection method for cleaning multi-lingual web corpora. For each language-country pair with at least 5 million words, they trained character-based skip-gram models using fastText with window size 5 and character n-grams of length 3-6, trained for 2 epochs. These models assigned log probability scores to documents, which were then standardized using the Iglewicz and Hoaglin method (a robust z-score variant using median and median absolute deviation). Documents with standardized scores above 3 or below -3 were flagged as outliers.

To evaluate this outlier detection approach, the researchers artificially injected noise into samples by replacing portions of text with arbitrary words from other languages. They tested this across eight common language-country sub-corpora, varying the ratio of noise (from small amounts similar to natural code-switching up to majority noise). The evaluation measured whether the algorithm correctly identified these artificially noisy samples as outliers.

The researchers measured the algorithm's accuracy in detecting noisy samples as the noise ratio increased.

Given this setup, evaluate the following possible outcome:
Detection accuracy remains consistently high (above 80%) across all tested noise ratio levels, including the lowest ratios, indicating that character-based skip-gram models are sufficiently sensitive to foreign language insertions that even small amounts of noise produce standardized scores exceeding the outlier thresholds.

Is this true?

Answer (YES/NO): NO